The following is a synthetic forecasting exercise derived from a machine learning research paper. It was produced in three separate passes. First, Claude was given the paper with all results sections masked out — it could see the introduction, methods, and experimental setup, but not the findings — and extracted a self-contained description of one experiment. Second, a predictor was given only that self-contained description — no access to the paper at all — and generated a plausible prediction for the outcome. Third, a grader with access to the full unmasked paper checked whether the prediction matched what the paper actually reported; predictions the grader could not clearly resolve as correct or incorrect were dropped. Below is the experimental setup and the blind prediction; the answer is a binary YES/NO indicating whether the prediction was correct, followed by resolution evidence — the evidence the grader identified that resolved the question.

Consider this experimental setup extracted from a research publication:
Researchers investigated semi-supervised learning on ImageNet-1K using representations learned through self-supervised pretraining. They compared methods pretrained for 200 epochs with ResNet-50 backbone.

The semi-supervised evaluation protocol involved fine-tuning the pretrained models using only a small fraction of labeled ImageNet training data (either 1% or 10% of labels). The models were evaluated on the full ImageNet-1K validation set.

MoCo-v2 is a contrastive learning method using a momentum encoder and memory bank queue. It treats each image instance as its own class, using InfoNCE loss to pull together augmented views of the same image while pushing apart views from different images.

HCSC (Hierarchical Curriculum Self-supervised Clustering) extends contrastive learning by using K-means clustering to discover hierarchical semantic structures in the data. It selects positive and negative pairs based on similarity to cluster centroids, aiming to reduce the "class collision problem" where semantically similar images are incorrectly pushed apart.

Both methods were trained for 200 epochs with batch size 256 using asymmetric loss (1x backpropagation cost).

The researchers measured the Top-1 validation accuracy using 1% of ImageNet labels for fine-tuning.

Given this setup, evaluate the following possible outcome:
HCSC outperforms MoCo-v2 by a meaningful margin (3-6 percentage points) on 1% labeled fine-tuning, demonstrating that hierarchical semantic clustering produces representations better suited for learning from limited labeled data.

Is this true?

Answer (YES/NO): YES